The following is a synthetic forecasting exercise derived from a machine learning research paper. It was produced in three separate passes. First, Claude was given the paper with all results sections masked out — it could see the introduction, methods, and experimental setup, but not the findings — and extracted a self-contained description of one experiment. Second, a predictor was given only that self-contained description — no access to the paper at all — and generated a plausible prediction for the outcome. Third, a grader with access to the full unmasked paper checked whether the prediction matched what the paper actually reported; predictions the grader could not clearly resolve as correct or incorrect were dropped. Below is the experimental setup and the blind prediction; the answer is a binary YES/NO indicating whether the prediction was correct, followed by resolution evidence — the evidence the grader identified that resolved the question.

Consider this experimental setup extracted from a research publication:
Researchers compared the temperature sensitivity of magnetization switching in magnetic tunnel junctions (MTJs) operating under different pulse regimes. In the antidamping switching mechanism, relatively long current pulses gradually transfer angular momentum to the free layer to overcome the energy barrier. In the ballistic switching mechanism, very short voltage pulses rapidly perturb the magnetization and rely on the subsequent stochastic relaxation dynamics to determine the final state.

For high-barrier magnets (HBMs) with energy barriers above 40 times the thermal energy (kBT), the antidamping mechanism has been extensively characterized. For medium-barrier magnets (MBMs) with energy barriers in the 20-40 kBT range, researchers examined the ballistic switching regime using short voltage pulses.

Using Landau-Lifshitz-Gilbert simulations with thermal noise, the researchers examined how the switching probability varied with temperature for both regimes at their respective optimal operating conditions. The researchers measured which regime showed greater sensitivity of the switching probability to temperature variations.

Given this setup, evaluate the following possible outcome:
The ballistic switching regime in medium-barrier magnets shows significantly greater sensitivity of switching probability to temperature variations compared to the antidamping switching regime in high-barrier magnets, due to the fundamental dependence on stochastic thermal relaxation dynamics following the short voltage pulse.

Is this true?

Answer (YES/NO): NO